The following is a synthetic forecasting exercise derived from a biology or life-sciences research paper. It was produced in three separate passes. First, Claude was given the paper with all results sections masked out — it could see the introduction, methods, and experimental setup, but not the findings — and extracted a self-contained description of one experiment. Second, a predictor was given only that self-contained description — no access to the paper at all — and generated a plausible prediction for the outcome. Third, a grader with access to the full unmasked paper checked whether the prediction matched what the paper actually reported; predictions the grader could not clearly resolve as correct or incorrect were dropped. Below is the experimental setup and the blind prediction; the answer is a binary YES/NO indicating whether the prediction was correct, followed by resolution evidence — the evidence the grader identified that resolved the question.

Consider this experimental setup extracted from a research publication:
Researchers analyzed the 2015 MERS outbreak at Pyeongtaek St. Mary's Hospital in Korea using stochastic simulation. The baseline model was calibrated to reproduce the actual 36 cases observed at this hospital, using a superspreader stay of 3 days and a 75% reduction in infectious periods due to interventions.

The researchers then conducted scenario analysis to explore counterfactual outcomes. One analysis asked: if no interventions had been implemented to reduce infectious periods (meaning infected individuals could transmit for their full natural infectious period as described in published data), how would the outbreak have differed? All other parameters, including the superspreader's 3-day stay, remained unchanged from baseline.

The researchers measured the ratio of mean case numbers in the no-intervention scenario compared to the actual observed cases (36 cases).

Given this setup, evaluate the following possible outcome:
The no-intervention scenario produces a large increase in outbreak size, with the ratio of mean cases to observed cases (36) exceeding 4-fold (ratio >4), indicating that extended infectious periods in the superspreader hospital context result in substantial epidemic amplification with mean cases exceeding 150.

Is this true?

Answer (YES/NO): NO